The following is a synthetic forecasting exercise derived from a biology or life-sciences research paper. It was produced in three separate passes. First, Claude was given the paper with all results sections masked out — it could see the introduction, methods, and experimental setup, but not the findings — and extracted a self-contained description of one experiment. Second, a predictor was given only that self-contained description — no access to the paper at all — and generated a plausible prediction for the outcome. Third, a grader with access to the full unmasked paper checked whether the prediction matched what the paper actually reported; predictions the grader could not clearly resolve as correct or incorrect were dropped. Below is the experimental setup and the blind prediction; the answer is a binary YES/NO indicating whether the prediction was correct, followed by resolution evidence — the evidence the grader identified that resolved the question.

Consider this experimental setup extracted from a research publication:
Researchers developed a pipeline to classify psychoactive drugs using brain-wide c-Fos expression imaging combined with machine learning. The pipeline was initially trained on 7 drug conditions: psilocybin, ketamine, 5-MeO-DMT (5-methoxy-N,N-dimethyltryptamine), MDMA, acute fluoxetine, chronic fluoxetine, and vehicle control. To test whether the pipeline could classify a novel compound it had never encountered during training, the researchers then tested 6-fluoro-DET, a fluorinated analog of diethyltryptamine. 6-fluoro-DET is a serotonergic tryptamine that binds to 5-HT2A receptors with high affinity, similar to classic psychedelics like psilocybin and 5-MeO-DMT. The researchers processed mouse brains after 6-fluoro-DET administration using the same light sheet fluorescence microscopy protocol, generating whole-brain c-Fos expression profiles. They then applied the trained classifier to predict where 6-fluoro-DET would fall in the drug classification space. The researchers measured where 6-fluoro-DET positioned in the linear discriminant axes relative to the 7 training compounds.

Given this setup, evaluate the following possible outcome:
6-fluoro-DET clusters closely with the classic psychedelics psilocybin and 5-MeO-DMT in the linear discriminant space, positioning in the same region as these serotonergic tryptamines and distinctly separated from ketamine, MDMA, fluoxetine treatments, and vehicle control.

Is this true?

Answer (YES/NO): NO